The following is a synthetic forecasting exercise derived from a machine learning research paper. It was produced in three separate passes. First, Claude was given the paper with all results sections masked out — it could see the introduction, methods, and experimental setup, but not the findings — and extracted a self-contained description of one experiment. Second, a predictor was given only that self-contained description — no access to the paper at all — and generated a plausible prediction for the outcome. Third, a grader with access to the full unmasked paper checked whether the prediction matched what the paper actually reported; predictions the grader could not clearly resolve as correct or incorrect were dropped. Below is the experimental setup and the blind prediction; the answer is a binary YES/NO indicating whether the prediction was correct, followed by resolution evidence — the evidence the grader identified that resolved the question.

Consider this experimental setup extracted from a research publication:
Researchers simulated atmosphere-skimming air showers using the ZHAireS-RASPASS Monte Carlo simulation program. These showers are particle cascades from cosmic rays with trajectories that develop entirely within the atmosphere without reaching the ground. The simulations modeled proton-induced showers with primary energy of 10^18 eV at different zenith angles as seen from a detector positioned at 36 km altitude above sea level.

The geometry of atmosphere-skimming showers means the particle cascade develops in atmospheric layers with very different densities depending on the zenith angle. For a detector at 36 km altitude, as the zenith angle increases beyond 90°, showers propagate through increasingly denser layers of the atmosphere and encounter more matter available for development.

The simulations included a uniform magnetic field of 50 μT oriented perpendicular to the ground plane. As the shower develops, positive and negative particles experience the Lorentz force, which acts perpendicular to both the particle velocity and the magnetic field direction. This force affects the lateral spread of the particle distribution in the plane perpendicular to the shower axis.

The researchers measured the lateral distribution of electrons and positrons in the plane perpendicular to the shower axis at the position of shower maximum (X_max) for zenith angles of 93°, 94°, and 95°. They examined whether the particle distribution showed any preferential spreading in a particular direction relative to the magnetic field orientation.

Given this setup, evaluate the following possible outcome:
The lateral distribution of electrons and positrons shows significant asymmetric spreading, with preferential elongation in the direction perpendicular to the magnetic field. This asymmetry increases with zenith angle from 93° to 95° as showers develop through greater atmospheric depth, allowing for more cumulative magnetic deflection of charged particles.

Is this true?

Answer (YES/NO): NO